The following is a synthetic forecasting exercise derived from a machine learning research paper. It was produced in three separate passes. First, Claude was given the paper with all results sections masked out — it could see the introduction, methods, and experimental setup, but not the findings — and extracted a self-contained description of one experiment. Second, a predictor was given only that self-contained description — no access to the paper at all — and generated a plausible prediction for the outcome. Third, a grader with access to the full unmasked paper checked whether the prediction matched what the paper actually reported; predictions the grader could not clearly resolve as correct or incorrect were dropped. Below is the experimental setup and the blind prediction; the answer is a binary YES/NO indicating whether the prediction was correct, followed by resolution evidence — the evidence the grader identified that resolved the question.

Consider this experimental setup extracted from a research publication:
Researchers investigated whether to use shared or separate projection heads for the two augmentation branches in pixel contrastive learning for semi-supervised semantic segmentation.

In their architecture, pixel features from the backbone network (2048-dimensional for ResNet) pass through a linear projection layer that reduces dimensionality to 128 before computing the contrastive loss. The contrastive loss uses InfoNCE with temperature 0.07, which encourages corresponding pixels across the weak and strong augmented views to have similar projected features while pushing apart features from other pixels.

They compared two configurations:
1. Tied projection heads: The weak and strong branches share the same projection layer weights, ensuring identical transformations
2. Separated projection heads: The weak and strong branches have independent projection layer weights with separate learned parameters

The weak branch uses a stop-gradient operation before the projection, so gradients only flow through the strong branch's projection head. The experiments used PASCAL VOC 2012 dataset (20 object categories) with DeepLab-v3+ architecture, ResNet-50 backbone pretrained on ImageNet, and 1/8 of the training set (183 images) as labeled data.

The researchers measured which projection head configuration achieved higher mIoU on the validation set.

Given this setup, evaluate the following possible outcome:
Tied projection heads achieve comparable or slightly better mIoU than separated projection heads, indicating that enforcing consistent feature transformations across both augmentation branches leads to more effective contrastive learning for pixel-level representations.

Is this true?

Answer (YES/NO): NO